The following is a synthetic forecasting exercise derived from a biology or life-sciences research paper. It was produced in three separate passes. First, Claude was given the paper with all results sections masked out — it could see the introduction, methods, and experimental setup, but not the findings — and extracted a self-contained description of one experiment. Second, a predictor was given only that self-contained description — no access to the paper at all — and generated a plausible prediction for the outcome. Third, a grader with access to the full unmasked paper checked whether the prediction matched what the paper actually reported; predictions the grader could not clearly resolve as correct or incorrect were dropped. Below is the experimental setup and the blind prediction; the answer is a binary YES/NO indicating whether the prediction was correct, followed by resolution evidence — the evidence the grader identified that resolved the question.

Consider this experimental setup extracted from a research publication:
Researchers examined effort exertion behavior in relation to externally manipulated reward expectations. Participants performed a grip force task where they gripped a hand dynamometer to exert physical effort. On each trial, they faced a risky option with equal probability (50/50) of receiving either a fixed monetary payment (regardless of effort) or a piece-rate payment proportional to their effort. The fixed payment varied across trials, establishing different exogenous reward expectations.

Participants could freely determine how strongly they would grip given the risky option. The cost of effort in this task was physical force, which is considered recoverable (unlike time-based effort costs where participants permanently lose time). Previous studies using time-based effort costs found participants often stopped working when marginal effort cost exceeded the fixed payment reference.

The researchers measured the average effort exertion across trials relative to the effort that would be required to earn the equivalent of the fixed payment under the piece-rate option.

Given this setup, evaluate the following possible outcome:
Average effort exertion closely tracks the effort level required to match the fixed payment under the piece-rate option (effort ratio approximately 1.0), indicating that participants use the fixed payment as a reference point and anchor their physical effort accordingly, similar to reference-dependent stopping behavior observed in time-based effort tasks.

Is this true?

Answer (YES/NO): NO